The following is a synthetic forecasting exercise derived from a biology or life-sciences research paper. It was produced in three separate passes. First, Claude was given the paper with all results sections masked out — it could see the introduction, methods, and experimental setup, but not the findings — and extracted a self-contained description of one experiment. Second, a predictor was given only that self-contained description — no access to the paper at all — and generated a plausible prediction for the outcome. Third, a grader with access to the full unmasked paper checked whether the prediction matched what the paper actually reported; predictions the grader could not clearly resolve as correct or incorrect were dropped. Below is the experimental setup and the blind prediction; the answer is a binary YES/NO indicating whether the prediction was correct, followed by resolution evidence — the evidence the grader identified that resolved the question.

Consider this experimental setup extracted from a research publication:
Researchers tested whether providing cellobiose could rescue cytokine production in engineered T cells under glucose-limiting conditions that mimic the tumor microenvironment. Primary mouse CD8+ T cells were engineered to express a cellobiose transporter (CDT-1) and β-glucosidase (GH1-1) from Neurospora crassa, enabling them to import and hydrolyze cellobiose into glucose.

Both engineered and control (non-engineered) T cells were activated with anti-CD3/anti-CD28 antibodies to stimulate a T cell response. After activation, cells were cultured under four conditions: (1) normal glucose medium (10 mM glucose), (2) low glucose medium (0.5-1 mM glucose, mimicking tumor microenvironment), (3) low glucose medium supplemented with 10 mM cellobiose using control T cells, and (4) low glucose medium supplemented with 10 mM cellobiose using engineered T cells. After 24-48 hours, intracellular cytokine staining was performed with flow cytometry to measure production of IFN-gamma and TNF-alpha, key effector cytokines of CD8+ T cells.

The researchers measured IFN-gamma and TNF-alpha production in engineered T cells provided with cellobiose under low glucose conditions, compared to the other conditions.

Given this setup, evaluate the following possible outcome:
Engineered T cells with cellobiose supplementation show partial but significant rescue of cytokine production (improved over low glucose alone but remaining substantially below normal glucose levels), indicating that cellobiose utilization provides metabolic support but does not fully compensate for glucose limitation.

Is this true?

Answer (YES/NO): NO